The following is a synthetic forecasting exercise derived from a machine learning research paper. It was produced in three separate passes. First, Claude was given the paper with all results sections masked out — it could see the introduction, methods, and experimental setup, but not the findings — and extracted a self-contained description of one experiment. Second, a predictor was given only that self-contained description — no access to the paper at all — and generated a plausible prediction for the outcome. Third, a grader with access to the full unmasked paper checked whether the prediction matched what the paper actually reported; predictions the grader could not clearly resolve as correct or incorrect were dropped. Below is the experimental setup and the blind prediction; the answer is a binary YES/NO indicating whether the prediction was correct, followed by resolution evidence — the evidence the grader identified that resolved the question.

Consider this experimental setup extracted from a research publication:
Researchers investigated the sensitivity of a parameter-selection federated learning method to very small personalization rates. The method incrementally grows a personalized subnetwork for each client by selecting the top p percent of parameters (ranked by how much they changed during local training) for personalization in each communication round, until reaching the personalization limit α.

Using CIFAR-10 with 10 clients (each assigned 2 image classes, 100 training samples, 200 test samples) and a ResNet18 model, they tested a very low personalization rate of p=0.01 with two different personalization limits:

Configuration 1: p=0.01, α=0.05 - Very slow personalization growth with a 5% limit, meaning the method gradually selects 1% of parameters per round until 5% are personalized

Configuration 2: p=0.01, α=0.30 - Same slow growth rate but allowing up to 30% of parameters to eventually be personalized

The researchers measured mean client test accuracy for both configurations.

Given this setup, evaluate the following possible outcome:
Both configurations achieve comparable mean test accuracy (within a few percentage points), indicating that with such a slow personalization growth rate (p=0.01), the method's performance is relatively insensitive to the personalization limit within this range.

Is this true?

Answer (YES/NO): YES